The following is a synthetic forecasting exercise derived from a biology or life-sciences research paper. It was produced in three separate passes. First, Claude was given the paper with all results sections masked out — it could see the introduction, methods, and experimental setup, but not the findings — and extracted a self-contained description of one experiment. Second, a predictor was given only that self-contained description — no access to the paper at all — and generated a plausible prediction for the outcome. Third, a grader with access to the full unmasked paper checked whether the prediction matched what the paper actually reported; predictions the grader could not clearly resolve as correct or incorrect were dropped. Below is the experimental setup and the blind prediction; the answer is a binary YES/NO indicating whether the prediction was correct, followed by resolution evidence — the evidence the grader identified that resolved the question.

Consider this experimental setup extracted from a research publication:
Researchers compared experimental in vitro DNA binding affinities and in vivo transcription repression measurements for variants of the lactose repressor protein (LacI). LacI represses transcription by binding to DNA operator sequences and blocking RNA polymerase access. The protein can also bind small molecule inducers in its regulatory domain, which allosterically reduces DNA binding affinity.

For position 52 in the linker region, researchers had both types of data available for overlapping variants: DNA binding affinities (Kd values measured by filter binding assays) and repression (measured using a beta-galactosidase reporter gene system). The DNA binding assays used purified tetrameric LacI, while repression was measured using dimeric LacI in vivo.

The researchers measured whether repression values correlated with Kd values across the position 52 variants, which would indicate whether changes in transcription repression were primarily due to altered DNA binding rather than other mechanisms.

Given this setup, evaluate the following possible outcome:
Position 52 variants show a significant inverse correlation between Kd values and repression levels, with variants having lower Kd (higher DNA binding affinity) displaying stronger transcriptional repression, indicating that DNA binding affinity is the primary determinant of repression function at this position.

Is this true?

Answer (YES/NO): YES